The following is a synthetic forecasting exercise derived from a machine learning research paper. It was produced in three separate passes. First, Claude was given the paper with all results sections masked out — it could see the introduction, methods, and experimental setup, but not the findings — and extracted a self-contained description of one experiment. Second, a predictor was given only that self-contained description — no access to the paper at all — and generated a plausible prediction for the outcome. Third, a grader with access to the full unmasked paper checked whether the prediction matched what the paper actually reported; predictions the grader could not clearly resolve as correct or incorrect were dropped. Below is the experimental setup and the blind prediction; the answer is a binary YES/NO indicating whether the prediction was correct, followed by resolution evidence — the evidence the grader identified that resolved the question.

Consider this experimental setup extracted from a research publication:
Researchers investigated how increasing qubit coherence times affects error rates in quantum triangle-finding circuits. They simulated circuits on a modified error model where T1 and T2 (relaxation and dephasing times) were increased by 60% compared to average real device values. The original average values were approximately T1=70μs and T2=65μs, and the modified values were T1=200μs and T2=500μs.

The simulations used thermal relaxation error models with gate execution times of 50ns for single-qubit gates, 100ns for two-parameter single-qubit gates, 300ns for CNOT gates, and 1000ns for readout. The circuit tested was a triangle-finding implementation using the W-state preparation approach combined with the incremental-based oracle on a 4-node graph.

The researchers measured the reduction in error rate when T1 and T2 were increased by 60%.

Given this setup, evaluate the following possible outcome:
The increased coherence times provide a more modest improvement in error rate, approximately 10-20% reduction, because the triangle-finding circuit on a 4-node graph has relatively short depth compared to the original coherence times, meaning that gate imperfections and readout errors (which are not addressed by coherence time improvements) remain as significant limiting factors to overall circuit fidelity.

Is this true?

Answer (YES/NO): NO